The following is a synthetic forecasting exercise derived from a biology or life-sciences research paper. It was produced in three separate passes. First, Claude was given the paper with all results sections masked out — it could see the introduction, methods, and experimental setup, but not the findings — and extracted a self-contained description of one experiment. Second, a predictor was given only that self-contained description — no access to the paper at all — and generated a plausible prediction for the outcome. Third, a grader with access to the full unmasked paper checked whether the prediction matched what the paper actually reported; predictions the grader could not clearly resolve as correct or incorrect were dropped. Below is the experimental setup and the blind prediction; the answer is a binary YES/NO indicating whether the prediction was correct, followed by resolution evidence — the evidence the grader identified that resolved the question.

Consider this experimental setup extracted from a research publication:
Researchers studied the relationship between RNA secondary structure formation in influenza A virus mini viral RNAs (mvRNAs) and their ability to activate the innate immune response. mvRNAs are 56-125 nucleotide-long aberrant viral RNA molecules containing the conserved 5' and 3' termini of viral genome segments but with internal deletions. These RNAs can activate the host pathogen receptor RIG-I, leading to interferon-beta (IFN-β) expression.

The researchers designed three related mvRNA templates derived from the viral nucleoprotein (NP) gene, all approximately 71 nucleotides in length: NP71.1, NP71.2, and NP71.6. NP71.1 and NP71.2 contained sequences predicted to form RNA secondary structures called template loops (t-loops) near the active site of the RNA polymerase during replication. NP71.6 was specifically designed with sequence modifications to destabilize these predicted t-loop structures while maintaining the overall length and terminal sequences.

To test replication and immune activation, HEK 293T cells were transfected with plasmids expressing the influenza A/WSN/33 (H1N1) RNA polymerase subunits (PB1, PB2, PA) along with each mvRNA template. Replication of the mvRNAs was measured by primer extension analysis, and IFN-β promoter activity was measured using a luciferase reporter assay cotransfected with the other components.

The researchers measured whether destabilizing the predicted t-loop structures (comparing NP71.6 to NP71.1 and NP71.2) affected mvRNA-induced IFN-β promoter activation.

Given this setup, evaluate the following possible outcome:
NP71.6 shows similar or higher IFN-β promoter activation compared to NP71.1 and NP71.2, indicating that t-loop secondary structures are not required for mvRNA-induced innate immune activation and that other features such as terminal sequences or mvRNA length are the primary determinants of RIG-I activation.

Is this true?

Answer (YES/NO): NO